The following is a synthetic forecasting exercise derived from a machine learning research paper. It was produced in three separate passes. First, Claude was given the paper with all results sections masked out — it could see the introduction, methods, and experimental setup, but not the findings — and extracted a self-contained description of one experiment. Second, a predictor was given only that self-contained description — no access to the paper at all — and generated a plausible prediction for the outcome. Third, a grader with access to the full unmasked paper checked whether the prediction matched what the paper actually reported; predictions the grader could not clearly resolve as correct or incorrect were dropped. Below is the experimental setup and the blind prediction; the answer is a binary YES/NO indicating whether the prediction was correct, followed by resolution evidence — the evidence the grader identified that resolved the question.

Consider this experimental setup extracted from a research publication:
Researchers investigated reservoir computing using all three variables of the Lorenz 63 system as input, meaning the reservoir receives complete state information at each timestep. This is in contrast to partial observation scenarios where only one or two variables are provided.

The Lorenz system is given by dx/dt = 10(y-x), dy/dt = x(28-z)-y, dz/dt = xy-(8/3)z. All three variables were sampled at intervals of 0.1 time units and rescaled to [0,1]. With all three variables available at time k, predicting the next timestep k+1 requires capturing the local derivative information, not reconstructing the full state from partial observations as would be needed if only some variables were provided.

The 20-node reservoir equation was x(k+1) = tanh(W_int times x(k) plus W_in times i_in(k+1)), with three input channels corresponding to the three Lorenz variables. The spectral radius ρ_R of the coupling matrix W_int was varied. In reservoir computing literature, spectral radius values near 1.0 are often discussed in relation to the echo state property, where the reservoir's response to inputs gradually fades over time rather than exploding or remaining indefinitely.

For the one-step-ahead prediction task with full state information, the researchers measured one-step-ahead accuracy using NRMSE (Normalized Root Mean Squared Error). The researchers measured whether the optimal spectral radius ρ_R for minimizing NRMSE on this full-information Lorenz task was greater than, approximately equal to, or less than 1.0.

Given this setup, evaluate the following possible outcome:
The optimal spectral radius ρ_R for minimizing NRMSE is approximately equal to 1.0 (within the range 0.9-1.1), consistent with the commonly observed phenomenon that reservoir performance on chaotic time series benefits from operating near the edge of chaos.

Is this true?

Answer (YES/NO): NO